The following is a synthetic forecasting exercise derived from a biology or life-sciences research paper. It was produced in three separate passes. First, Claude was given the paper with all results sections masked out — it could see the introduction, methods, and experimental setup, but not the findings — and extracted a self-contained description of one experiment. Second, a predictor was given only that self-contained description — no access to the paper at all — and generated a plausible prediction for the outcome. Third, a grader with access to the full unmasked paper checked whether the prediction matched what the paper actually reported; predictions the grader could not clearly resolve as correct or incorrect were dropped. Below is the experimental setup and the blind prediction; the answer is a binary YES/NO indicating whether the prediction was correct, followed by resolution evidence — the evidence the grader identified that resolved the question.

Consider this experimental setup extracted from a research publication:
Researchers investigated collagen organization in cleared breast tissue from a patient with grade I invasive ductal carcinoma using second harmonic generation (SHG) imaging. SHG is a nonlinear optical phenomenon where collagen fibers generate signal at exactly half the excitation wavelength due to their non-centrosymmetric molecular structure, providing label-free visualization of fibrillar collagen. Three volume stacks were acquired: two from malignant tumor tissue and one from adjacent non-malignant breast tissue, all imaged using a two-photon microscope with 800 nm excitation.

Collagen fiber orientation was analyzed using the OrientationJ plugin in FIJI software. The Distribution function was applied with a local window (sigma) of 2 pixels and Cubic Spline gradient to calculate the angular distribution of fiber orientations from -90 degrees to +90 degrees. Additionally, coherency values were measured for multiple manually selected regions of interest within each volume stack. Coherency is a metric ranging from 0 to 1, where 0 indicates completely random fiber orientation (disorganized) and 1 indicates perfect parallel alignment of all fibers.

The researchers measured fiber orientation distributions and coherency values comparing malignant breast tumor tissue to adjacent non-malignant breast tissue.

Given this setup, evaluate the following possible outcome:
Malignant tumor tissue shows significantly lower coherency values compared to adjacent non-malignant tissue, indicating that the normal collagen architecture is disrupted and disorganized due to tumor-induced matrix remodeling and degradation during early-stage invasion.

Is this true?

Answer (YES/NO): NO